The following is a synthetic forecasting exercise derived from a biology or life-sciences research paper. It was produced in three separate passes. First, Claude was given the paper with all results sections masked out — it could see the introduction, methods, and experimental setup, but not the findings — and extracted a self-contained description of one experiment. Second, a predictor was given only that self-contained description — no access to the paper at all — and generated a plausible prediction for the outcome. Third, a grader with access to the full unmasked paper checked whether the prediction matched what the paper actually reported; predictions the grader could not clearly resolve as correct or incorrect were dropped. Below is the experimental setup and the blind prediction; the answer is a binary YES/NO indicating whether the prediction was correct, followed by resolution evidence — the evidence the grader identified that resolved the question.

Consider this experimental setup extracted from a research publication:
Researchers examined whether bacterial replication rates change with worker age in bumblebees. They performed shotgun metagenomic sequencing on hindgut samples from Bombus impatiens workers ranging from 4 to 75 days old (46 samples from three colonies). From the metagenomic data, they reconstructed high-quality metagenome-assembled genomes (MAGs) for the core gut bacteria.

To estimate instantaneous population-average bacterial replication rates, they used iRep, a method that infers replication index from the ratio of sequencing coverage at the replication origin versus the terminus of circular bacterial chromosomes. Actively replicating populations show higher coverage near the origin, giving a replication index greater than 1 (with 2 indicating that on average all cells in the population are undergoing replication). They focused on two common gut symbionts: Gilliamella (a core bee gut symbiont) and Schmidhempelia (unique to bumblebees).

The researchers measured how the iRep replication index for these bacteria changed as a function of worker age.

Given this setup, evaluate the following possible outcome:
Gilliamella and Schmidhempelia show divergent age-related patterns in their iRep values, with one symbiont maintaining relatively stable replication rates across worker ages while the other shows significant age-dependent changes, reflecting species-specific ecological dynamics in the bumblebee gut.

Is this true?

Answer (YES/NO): YES